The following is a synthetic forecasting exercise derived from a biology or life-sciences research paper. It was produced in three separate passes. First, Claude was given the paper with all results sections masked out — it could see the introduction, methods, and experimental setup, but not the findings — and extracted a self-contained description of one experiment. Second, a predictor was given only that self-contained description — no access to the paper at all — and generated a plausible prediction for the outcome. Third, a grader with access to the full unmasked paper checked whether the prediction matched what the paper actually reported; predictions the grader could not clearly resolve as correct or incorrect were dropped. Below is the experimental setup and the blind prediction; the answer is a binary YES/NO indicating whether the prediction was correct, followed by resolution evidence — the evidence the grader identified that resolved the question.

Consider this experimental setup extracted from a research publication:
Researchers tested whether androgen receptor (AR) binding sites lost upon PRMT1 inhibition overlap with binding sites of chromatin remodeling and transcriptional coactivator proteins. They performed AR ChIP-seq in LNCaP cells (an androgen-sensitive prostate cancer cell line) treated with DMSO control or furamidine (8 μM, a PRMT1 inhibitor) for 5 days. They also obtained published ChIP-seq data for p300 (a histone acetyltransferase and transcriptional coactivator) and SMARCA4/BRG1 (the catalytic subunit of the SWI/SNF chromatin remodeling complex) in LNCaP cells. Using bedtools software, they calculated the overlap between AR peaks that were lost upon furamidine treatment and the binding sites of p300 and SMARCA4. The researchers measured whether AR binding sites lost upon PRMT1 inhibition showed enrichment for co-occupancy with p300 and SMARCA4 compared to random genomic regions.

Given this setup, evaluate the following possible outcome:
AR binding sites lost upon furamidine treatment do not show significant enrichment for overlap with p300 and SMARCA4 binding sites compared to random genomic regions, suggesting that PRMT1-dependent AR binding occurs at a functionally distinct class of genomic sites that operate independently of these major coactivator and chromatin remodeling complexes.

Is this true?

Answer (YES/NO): NO